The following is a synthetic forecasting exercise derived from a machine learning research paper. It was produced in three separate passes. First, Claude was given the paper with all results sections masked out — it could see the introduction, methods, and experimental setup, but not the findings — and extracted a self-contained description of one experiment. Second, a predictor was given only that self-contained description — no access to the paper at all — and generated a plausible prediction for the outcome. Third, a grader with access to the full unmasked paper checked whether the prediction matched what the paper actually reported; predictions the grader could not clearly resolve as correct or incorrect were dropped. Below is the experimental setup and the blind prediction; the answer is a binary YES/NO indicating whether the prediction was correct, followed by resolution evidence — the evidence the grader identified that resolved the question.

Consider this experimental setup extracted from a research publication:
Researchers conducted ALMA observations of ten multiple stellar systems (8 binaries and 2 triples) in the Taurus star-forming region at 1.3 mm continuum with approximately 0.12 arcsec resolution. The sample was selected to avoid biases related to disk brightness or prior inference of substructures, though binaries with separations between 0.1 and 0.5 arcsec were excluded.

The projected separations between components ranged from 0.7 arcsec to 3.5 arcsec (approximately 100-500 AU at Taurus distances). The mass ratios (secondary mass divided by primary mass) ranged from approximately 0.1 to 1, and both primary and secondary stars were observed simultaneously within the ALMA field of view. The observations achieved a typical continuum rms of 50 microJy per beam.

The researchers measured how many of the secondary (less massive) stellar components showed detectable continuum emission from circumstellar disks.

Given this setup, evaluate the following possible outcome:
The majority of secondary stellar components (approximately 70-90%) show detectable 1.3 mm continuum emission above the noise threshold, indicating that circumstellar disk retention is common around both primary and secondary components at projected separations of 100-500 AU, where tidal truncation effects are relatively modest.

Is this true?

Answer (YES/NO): YES